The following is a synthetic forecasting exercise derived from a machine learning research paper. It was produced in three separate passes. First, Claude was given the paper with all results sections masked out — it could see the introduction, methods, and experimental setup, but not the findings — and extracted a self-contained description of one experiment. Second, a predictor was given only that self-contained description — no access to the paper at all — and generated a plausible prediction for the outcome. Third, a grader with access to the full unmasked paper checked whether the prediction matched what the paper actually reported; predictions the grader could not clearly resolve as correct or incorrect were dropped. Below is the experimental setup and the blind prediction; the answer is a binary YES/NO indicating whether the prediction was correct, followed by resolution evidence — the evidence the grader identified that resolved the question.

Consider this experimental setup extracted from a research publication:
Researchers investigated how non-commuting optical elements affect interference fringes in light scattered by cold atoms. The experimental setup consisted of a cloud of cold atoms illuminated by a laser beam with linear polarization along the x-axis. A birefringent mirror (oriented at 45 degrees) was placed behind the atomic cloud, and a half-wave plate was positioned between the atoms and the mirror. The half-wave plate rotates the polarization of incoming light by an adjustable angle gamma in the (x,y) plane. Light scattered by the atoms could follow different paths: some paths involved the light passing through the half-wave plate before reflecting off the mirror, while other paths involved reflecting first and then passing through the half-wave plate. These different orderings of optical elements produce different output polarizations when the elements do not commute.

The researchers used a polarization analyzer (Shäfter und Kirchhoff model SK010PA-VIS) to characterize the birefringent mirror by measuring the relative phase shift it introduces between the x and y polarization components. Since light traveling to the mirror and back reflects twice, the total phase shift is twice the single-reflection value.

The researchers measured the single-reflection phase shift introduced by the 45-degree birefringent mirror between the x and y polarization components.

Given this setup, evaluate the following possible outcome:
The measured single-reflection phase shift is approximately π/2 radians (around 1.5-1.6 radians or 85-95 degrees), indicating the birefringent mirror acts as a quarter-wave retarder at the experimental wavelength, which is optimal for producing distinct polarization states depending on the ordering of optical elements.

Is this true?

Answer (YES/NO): NO